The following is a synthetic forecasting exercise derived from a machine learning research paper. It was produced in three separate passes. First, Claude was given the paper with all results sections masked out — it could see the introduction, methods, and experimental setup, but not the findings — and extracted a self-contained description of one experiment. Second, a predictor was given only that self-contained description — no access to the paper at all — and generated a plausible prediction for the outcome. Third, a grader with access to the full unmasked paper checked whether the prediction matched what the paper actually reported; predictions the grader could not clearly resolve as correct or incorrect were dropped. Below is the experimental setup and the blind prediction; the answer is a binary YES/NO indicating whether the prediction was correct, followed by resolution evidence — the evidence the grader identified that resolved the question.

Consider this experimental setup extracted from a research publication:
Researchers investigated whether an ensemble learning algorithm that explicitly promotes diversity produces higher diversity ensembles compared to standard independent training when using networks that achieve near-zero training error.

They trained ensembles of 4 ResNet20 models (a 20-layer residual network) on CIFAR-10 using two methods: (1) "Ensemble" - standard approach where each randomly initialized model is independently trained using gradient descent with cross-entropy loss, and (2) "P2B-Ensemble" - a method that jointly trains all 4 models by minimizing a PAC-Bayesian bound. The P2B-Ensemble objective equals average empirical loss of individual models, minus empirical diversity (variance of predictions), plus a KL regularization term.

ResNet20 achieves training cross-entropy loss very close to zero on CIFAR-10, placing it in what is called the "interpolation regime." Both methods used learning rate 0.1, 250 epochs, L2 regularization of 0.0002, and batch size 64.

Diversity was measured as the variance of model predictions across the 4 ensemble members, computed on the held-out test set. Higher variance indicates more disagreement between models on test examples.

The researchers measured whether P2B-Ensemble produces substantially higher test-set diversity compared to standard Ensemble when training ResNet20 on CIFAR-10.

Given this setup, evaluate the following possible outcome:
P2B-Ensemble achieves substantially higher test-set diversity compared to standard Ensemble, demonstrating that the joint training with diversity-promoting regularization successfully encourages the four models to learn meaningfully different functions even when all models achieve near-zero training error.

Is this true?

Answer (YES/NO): NO